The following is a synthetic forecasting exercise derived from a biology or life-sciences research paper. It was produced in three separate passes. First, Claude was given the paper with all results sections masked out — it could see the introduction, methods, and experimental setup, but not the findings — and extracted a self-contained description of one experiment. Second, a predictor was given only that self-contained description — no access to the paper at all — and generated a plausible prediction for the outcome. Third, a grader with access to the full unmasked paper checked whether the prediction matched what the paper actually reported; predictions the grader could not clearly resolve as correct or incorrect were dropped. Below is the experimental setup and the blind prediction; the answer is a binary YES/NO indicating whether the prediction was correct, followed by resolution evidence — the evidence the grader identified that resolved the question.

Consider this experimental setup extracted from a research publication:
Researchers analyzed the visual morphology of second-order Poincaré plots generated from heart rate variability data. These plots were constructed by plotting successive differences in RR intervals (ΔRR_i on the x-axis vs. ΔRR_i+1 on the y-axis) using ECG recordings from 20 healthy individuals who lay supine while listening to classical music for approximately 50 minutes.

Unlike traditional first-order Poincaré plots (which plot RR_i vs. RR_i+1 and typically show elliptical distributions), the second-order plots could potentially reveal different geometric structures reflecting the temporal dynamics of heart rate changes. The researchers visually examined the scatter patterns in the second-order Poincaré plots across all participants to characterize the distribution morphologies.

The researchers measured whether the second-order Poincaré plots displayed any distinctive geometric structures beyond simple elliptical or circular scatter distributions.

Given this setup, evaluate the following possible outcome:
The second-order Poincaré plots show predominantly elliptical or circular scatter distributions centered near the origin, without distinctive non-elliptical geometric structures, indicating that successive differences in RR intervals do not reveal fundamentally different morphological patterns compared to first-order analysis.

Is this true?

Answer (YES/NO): NO